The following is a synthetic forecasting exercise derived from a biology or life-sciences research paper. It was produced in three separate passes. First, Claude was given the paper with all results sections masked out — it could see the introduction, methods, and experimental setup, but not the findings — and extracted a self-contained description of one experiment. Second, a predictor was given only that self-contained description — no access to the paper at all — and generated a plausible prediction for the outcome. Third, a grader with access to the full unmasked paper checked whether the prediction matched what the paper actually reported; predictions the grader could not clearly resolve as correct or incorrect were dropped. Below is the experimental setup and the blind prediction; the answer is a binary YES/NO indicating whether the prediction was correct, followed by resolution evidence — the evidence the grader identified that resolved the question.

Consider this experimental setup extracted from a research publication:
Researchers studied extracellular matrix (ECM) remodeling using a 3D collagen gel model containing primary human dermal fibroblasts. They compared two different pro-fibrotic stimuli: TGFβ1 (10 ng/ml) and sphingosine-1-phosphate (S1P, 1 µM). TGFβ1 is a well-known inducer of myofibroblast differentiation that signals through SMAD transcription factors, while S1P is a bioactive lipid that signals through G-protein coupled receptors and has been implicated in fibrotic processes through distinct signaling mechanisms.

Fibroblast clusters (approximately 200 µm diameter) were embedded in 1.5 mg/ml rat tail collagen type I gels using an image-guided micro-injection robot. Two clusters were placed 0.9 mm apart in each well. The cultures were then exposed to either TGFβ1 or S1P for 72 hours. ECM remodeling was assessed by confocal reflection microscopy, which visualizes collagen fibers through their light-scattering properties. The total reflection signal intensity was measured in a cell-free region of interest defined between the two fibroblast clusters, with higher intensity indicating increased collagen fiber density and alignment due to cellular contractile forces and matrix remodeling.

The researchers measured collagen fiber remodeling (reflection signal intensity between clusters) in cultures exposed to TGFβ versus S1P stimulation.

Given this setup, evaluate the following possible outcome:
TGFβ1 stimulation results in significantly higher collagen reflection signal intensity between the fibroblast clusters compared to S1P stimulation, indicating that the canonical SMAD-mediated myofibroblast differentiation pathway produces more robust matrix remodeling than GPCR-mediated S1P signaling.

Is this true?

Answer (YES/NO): NO